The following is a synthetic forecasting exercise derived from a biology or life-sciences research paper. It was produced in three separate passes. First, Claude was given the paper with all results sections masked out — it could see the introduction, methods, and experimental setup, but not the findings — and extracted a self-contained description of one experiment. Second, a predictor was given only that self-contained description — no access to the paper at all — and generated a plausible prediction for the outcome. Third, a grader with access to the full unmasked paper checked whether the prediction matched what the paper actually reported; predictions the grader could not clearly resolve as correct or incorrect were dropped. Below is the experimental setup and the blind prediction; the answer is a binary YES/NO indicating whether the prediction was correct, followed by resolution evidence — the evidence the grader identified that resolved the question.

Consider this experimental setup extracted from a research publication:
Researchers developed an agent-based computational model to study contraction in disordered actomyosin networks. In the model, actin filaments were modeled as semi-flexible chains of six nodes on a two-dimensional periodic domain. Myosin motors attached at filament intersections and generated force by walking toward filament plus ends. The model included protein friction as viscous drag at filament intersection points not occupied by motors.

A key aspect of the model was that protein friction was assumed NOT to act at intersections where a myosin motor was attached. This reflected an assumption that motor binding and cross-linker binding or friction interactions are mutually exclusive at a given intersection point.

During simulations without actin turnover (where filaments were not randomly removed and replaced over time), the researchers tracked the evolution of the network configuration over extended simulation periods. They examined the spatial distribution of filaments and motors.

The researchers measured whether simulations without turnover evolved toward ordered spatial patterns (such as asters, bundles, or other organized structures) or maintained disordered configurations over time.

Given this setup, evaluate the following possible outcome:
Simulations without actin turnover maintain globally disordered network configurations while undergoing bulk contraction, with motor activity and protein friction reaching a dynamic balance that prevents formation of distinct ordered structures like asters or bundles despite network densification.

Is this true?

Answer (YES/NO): NO